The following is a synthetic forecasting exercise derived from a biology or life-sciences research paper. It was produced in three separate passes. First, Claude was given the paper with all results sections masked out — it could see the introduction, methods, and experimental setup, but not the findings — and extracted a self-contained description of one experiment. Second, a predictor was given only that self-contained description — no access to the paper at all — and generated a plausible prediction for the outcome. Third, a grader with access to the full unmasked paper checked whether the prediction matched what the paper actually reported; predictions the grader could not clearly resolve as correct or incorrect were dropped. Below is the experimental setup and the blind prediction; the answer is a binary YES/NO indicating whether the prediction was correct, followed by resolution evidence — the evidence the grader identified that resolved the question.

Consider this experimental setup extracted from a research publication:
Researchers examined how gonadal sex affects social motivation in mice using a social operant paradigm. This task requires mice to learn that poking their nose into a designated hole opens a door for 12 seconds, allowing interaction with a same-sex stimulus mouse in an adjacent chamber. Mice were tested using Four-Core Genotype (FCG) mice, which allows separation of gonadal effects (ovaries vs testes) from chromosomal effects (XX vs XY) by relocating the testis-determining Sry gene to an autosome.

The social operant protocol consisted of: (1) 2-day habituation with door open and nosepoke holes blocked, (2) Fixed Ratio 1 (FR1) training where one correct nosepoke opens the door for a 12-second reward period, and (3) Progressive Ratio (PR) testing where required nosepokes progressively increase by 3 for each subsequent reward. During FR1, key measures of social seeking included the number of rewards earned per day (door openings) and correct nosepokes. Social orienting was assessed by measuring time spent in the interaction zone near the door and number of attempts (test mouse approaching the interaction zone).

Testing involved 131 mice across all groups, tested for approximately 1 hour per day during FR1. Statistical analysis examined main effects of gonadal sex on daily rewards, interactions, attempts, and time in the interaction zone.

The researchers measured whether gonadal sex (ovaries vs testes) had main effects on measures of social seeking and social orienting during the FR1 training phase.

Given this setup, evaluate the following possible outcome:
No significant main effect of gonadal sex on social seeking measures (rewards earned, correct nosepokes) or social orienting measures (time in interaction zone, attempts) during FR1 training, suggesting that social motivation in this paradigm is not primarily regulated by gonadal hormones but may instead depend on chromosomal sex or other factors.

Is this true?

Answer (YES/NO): NO